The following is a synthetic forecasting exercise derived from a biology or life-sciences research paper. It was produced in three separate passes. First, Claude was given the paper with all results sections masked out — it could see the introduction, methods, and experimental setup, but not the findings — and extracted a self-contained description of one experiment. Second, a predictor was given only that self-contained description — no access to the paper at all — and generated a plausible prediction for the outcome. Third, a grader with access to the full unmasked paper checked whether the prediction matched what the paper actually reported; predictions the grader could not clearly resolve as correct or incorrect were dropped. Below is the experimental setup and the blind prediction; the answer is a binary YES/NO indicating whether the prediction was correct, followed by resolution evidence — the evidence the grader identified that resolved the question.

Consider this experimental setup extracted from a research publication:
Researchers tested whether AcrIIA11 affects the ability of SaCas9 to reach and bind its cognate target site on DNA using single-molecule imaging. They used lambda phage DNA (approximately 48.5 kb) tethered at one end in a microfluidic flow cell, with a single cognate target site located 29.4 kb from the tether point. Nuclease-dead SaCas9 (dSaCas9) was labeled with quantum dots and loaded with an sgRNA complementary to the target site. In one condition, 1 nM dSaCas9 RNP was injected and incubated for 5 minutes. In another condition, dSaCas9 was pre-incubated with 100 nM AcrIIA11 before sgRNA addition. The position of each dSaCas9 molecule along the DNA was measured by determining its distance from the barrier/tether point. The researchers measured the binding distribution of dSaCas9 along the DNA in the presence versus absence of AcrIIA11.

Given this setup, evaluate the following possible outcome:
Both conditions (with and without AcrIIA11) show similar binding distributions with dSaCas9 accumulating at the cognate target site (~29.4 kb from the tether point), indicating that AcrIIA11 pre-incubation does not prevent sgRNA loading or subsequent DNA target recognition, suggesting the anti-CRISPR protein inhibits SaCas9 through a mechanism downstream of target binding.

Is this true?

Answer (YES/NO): NO